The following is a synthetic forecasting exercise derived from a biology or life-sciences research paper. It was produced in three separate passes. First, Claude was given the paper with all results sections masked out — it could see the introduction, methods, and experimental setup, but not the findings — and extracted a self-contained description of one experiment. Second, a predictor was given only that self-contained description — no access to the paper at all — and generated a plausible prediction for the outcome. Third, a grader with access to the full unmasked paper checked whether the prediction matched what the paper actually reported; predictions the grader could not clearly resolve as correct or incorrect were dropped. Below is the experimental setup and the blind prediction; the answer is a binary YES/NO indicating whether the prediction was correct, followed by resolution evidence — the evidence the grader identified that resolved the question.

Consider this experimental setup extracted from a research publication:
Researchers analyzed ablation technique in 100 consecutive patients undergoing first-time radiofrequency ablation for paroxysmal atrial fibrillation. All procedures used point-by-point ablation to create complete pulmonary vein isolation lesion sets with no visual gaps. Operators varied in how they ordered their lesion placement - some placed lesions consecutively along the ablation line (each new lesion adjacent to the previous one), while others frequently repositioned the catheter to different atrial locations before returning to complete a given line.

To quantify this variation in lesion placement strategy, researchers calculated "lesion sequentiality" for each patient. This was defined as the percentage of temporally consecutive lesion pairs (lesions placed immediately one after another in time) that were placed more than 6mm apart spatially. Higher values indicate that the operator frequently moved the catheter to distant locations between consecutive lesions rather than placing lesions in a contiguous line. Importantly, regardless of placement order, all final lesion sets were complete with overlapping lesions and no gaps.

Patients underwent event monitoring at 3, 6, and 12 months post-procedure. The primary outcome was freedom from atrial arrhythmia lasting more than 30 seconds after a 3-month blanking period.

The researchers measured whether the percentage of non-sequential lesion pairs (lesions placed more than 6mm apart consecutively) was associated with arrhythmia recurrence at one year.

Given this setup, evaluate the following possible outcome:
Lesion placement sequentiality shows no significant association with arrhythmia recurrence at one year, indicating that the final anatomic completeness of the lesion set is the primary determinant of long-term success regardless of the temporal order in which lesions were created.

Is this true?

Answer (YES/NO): NO